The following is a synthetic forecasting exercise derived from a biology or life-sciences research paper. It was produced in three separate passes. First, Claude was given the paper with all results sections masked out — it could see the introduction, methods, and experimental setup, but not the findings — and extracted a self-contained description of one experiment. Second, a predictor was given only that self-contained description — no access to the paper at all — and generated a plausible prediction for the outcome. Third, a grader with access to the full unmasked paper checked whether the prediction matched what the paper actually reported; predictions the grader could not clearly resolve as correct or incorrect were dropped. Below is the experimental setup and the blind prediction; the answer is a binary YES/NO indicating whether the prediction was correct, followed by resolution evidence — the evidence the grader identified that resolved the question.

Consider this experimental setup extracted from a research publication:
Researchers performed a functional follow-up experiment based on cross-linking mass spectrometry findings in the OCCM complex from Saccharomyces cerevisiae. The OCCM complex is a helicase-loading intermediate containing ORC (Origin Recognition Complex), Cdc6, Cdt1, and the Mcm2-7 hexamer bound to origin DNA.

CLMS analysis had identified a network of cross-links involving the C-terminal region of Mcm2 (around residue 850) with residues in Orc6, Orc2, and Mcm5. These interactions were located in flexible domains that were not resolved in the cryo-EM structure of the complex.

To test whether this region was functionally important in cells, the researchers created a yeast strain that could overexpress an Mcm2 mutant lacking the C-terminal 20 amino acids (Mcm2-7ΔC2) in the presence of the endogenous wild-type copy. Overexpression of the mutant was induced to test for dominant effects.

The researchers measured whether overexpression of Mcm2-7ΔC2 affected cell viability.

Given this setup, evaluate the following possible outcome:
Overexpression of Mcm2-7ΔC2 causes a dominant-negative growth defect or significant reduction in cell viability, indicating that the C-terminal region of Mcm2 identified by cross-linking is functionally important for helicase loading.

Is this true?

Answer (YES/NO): YES